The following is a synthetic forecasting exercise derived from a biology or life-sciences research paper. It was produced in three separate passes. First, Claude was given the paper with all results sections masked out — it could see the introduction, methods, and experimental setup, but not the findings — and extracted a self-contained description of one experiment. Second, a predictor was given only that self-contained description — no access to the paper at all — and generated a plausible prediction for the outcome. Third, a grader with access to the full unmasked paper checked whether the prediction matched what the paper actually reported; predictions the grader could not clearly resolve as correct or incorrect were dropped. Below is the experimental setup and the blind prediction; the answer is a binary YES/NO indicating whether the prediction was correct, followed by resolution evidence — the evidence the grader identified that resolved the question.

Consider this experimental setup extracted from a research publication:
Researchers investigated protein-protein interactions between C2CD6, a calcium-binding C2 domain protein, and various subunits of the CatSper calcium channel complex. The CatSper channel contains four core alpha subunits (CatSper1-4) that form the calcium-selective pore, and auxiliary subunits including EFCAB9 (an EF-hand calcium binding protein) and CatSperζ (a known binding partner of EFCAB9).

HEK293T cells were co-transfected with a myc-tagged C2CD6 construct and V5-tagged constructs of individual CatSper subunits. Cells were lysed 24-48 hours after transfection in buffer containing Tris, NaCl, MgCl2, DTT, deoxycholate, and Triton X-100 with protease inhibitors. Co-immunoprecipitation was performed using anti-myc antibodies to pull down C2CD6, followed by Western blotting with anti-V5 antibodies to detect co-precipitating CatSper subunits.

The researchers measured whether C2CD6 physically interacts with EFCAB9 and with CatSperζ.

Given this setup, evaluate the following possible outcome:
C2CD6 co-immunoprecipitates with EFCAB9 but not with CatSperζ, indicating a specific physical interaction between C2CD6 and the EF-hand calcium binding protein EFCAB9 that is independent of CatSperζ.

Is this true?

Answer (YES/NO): YES